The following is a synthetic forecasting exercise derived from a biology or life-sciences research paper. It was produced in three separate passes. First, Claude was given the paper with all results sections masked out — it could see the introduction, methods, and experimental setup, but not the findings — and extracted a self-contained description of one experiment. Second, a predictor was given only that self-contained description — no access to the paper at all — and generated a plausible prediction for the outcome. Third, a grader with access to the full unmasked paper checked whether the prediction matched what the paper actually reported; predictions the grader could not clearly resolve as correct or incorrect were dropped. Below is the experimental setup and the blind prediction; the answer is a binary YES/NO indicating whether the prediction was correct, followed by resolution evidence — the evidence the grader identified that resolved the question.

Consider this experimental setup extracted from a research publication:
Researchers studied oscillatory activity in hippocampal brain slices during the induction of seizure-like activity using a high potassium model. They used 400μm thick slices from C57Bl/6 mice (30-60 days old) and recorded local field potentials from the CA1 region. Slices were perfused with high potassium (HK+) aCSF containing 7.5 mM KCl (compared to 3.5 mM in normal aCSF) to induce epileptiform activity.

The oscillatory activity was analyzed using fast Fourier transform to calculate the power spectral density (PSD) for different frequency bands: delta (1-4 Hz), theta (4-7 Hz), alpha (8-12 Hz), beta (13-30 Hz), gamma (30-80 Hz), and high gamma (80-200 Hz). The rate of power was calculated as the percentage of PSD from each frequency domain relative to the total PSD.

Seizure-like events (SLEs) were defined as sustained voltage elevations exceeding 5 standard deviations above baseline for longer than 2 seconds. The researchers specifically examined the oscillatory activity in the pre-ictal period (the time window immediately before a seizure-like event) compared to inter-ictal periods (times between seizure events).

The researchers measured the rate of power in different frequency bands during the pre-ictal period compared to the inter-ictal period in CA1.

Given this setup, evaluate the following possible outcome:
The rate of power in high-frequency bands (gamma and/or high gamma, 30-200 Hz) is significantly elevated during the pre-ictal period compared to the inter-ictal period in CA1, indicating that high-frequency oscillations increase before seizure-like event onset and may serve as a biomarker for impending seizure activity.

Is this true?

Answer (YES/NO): YES